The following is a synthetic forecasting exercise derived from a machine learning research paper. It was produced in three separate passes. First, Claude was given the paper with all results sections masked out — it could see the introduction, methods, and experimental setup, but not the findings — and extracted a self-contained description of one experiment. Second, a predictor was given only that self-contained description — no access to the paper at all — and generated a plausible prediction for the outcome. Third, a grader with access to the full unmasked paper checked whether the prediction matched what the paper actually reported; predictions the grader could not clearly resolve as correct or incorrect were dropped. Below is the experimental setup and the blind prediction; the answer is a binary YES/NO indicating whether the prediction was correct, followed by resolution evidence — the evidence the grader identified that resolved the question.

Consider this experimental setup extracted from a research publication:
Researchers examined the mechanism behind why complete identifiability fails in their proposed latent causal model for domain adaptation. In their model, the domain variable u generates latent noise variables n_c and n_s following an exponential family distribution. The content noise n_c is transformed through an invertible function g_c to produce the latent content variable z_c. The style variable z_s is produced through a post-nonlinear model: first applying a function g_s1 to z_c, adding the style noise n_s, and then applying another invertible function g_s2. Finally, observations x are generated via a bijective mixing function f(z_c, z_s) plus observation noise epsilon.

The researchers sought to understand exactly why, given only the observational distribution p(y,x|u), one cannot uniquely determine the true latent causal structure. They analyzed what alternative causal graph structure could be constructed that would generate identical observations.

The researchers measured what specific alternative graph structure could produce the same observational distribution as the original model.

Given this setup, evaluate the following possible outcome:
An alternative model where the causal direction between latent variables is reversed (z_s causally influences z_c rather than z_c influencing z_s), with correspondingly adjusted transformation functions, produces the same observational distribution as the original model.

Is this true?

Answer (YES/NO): NO